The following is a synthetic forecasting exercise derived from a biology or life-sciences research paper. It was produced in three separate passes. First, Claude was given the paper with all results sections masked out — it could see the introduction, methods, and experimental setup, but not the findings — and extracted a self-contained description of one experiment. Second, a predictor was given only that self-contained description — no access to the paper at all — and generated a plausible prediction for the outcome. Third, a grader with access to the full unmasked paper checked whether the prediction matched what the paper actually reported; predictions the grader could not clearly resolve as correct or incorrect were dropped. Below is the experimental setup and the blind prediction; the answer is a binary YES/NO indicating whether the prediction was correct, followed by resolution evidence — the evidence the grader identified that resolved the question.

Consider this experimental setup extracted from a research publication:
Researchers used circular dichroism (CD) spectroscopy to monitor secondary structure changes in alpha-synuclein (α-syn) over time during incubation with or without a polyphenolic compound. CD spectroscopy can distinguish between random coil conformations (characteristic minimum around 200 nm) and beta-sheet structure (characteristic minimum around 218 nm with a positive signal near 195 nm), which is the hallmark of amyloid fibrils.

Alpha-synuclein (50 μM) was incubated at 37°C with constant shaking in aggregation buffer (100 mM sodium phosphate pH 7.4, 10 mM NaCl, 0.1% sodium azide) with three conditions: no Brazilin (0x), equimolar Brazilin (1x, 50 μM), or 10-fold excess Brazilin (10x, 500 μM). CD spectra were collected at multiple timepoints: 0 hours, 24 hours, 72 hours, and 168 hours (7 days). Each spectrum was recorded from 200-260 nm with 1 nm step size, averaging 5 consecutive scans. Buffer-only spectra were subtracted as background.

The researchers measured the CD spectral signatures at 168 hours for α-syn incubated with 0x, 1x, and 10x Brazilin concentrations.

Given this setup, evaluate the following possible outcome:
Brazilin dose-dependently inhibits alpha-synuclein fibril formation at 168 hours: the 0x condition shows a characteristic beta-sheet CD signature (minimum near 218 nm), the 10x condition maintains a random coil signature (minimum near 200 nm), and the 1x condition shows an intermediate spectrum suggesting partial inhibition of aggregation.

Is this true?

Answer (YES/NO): YES